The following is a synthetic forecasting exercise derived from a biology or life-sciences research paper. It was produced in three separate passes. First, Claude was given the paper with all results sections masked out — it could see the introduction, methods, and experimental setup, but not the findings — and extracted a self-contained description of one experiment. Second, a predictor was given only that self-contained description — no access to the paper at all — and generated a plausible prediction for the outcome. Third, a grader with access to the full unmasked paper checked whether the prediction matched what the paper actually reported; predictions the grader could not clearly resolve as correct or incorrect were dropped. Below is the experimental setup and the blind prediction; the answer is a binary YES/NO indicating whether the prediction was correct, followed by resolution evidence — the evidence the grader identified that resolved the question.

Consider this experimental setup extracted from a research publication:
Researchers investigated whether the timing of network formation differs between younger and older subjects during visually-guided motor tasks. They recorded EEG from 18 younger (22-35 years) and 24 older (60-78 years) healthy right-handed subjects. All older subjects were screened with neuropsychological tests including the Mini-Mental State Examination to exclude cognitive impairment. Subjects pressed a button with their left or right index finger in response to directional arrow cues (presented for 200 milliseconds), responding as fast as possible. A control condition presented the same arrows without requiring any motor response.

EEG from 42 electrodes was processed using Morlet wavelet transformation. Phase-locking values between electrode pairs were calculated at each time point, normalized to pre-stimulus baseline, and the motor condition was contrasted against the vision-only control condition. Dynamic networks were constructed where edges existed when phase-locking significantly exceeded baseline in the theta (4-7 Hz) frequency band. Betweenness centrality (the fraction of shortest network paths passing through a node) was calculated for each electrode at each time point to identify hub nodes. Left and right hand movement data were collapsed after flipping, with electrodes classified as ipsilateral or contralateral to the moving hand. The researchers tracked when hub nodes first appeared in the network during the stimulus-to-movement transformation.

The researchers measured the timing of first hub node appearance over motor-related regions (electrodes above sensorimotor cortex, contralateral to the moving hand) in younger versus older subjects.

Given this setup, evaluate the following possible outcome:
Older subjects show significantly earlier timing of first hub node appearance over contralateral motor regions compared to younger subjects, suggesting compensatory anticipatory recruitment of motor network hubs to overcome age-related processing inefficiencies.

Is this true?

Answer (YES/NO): NO